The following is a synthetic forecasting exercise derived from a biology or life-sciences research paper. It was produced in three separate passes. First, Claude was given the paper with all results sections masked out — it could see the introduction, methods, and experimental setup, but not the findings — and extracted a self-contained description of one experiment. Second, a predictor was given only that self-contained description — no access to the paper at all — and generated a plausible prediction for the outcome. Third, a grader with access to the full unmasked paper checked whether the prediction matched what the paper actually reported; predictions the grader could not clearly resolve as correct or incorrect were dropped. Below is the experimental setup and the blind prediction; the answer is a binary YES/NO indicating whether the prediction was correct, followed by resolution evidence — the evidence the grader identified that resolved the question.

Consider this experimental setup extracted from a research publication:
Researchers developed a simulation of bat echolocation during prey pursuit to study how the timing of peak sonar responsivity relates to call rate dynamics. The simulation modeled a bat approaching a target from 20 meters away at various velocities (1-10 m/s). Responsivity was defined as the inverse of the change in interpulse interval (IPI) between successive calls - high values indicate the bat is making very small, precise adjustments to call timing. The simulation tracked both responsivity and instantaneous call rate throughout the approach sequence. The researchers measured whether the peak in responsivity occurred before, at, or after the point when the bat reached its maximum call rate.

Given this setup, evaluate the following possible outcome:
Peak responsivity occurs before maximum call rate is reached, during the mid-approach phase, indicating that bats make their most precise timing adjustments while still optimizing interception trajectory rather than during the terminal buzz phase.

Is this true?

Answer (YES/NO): YES